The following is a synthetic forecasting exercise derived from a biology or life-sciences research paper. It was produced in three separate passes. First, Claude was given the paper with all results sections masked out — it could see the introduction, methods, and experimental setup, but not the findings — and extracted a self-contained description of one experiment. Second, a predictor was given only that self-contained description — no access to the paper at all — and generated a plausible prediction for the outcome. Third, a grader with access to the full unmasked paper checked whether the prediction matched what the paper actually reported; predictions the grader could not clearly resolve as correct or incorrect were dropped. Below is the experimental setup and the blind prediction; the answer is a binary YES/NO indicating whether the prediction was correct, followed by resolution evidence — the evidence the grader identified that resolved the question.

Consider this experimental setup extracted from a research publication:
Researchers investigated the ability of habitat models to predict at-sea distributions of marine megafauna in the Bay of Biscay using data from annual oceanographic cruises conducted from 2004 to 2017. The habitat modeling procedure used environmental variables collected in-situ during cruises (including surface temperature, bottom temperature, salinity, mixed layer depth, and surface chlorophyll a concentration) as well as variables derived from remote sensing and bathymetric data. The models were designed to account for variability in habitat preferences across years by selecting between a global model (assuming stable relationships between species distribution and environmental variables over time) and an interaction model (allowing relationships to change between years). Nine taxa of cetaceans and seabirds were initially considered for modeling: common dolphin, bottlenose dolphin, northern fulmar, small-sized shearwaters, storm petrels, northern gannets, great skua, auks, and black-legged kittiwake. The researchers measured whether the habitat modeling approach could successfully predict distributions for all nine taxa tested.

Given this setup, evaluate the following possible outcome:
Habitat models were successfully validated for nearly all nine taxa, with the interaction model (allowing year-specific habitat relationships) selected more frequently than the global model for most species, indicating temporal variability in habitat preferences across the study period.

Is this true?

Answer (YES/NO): YES